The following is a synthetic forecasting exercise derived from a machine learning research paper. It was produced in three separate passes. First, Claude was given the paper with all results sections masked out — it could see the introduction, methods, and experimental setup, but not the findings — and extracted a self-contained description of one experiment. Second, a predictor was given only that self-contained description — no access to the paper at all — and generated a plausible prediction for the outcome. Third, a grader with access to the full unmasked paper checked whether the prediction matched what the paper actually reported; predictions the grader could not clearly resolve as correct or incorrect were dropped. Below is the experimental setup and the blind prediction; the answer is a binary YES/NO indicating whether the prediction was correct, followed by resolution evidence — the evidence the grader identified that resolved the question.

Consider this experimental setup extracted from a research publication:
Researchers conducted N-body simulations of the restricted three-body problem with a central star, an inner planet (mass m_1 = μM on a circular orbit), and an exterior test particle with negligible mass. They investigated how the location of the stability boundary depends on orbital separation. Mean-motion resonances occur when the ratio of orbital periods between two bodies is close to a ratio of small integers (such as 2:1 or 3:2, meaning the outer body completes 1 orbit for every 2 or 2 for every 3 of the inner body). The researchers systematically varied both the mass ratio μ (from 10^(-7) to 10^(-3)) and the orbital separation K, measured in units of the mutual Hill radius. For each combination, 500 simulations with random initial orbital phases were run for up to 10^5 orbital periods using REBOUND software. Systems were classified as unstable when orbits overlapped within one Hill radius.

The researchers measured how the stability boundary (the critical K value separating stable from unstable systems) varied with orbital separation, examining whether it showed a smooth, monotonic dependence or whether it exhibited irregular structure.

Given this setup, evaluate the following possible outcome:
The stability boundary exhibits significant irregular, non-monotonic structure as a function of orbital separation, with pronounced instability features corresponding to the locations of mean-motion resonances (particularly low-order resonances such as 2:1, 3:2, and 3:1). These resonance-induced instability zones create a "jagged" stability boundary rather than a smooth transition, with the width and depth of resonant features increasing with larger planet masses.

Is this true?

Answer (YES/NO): NO